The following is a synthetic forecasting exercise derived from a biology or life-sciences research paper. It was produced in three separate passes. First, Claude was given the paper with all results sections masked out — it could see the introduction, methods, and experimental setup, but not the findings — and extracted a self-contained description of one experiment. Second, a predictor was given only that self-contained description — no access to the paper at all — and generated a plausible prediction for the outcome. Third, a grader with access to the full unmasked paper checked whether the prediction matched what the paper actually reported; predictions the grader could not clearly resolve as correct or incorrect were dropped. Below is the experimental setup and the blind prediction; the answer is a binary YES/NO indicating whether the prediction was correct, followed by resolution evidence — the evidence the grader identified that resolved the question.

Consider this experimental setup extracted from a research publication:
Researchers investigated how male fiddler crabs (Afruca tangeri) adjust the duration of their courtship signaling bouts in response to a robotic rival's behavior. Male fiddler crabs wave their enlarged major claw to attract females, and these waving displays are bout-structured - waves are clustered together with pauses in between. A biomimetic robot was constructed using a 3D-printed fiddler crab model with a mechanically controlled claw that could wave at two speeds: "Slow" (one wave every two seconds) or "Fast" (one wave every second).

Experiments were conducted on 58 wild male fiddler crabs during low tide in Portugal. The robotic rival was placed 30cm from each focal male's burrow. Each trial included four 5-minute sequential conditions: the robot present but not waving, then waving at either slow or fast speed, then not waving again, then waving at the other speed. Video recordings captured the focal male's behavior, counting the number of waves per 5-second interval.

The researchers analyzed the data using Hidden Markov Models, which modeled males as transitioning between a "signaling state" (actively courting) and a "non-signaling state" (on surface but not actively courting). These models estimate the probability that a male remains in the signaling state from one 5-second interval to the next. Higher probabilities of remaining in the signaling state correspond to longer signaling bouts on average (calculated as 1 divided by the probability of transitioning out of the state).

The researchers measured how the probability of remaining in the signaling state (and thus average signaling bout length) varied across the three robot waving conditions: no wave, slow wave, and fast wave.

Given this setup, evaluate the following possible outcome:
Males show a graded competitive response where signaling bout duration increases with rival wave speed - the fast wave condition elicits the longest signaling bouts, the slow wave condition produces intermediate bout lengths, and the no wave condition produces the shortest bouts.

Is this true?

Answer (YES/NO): NO